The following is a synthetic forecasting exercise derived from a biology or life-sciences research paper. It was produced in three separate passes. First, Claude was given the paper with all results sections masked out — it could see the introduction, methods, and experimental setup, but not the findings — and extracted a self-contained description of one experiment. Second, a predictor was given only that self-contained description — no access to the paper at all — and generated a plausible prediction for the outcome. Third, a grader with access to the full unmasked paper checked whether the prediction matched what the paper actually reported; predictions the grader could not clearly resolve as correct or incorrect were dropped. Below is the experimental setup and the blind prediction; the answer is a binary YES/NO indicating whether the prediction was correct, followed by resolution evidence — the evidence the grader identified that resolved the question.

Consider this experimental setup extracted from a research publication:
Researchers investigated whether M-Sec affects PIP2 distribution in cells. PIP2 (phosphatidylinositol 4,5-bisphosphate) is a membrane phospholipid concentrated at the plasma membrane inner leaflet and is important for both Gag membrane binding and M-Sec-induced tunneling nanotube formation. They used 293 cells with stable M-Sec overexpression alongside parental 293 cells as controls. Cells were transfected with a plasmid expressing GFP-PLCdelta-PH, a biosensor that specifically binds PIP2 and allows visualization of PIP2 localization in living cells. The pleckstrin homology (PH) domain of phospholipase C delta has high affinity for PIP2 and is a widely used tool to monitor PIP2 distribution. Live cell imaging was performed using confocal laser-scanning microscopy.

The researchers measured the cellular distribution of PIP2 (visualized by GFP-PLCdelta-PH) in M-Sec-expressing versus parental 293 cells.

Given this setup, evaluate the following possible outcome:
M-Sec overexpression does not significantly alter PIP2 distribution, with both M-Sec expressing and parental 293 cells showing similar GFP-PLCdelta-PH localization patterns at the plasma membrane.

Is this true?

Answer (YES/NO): NO